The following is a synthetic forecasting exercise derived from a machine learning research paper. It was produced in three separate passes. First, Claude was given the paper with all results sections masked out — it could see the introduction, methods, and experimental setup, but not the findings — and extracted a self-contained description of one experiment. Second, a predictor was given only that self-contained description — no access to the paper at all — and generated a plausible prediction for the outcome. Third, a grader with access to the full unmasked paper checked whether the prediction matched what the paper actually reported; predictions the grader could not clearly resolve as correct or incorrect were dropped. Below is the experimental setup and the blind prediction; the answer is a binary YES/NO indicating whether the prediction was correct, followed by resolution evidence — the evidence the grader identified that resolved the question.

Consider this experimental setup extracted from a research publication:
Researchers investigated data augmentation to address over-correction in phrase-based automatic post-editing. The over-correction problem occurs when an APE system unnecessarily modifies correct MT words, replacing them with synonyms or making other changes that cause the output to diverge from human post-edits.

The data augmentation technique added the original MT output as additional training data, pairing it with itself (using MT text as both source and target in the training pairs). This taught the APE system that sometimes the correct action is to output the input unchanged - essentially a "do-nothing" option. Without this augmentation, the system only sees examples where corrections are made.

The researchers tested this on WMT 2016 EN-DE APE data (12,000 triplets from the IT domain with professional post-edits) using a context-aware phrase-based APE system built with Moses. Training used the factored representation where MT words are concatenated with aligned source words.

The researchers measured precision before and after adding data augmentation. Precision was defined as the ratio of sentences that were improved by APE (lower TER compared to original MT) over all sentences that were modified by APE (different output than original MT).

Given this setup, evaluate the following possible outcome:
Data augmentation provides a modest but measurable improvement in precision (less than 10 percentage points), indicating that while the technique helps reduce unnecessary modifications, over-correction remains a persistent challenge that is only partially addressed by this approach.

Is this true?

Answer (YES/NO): NO